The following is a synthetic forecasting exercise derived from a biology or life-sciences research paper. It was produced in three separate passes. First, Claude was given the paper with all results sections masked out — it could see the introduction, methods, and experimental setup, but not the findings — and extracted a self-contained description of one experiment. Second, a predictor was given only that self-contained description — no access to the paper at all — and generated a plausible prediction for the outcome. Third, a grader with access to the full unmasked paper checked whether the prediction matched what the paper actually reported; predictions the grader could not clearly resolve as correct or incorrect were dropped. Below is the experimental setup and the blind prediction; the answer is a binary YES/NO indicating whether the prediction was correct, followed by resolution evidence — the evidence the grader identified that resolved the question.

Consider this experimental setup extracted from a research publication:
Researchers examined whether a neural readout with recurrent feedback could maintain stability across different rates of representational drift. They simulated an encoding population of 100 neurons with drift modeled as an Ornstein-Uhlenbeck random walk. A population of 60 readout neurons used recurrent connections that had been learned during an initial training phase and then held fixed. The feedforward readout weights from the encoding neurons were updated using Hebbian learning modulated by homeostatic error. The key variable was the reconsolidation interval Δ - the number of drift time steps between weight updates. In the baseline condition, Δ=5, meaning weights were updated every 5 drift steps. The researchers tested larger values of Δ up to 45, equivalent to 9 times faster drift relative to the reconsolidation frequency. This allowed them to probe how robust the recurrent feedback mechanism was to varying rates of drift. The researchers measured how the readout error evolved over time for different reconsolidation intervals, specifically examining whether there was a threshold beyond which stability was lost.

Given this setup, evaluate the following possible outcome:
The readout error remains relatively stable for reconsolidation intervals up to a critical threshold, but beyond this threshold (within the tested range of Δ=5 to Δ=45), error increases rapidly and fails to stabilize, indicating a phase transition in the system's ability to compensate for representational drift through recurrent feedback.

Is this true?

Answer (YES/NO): YES